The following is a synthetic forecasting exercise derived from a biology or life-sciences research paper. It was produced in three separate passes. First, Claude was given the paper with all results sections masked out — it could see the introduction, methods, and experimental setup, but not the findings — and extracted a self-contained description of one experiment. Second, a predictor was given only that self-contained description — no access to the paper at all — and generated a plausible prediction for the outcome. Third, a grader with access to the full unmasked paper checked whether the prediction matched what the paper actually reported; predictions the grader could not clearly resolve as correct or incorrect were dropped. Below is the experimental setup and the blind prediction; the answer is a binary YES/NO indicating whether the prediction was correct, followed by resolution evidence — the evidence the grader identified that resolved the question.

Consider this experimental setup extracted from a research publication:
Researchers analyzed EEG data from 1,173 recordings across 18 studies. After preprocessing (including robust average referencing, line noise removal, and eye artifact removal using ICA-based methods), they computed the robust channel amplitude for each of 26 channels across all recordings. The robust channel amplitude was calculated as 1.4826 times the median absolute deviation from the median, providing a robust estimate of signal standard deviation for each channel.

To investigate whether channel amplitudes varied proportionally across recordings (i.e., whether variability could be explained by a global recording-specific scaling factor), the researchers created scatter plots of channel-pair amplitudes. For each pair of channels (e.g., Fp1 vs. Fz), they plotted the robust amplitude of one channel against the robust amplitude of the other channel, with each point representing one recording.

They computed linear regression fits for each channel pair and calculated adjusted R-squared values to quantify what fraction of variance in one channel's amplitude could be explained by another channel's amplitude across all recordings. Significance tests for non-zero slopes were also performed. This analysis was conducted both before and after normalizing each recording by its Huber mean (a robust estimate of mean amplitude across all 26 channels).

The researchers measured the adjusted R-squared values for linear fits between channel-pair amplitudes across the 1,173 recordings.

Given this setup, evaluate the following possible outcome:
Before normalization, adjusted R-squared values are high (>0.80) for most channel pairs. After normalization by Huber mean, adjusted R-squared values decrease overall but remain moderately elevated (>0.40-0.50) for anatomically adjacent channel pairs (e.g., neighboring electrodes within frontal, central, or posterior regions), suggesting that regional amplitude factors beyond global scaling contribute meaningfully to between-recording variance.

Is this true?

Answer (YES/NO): NO